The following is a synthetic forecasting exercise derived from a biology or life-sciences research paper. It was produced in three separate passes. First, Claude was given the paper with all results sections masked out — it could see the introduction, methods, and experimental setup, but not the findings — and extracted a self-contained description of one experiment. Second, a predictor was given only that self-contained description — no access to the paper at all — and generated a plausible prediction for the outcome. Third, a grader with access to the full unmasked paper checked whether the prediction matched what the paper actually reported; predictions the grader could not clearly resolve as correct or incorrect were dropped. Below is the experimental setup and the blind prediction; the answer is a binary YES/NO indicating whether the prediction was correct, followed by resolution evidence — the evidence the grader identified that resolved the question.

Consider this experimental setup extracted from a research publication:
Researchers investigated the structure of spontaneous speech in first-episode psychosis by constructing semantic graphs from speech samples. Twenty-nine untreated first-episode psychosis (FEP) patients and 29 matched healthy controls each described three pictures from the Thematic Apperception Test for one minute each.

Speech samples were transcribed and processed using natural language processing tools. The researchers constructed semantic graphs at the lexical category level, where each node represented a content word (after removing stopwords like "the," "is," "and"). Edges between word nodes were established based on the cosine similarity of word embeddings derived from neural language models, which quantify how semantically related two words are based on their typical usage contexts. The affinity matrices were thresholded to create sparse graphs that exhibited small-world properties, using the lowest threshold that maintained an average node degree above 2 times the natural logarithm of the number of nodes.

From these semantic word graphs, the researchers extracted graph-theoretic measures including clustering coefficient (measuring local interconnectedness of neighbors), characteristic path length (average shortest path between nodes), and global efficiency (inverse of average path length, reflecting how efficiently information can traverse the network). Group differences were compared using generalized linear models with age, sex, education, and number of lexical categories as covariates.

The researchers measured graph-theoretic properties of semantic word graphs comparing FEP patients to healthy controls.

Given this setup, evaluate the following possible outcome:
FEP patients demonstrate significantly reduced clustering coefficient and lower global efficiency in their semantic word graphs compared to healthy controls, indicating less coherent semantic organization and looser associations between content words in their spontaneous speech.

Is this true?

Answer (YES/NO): NO